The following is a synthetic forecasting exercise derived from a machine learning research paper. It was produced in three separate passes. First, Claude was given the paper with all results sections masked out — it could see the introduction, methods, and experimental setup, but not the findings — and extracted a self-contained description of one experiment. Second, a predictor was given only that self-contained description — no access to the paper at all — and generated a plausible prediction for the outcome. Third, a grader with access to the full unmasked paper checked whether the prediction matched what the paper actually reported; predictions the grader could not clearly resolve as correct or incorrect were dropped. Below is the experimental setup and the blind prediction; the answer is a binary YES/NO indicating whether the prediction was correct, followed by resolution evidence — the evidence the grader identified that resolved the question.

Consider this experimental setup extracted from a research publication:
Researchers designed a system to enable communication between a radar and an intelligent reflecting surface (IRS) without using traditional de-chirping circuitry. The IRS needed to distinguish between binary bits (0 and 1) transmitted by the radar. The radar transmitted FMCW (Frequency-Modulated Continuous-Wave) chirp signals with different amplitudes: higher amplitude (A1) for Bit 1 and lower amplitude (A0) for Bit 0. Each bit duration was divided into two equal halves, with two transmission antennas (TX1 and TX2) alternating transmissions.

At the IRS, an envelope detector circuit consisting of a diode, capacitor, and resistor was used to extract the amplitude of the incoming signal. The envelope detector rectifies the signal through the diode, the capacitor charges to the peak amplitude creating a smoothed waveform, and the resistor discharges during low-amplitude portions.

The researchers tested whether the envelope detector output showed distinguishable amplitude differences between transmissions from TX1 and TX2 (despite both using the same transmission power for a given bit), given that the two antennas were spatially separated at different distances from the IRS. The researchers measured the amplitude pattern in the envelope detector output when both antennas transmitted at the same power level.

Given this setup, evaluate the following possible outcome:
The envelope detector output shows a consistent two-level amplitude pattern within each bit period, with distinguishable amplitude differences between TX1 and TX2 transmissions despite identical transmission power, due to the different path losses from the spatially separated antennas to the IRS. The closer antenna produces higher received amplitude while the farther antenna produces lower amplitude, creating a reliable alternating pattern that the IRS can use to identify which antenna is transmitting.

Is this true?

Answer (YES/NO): YES